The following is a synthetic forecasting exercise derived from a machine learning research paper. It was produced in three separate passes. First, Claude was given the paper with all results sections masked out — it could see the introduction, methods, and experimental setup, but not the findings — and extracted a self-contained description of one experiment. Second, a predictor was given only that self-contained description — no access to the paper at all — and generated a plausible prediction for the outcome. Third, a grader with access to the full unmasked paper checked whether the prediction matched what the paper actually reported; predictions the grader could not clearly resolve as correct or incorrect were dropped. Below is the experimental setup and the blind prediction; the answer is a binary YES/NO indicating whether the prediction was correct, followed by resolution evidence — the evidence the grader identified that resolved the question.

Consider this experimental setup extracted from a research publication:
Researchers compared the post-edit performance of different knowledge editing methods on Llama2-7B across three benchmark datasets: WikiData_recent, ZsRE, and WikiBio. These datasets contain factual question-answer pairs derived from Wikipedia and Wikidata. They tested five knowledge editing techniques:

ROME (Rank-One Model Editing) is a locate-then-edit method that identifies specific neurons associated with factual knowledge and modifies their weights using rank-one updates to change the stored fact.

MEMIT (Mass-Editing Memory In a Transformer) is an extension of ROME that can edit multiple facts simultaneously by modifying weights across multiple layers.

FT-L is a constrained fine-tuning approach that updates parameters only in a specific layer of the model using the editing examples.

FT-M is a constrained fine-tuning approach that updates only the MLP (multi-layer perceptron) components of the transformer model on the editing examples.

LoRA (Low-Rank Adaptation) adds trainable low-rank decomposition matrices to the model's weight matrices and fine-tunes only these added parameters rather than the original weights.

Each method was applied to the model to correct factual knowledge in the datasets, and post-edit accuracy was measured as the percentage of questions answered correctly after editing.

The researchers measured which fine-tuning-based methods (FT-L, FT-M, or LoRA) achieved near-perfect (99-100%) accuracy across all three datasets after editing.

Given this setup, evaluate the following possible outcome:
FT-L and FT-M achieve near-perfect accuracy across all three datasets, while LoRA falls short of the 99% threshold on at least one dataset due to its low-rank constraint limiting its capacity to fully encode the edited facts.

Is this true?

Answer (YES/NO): NO